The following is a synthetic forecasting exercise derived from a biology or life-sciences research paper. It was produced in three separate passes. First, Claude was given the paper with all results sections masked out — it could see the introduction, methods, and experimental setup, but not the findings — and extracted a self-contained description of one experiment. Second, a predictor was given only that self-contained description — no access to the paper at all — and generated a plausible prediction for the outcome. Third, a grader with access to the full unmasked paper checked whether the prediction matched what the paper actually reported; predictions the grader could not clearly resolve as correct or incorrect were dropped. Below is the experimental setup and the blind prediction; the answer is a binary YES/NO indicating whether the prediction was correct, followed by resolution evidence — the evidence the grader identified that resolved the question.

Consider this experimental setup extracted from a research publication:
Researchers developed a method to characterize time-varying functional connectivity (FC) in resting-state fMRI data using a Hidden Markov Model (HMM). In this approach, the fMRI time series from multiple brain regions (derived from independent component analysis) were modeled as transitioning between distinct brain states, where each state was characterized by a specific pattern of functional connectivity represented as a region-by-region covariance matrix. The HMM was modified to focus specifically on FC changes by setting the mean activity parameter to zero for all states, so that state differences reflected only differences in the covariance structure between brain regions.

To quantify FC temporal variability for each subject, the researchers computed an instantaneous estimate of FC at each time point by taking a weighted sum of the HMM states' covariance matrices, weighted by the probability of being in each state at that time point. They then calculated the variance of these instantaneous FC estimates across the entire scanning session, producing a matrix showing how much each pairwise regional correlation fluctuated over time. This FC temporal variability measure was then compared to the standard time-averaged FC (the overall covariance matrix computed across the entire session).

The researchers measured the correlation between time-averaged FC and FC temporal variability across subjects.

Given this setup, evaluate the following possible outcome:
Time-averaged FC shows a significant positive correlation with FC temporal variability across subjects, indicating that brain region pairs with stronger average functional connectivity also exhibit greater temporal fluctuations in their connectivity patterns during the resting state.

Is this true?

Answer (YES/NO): NO